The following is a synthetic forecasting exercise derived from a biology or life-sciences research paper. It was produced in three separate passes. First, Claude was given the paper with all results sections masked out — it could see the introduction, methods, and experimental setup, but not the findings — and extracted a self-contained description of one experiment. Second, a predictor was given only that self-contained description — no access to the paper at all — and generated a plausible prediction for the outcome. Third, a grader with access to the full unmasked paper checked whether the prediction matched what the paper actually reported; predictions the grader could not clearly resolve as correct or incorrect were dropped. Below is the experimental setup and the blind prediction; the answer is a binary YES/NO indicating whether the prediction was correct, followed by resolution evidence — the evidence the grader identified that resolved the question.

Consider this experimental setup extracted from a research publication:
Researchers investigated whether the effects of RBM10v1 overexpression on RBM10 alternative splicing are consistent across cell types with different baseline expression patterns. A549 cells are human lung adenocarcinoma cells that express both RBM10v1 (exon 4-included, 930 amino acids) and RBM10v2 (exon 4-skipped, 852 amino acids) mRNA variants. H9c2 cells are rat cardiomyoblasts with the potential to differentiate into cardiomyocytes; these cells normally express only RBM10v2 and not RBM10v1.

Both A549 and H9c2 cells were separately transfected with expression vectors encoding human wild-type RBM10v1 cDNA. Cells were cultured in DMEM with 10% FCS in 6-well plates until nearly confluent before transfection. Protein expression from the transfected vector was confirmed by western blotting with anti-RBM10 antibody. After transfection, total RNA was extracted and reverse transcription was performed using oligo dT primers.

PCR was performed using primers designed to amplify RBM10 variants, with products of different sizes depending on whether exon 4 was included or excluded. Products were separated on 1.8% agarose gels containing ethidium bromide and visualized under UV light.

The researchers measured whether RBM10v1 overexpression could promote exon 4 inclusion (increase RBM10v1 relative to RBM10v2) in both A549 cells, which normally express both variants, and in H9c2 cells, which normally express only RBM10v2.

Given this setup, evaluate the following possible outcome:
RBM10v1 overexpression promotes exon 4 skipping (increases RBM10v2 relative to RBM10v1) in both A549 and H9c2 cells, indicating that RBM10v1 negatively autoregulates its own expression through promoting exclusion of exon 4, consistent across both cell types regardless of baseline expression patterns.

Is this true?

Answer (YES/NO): NO